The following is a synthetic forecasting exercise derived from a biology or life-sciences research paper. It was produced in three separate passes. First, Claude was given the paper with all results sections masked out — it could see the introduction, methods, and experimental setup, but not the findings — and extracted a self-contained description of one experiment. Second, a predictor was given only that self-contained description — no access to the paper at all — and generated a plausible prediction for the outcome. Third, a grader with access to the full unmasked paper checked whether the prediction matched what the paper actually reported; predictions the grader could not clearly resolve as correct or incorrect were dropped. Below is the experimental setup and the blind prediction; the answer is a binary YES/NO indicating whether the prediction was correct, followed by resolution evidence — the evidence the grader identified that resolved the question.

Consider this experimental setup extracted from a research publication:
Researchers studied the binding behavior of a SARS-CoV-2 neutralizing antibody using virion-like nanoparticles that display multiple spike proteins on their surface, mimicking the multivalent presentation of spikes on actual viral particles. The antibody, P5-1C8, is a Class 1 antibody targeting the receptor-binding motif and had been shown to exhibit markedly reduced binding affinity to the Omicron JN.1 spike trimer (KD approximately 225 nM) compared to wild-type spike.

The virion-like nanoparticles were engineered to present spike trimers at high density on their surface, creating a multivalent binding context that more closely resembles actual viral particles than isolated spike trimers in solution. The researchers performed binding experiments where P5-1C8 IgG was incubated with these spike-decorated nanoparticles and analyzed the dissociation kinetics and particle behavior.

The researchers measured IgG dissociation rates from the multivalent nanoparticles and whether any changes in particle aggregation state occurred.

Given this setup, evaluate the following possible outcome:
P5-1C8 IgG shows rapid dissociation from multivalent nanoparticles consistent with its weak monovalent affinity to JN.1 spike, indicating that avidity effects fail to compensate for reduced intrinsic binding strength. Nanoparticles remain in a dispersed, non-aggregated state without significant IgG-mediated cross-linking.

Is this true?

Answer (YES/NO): NO